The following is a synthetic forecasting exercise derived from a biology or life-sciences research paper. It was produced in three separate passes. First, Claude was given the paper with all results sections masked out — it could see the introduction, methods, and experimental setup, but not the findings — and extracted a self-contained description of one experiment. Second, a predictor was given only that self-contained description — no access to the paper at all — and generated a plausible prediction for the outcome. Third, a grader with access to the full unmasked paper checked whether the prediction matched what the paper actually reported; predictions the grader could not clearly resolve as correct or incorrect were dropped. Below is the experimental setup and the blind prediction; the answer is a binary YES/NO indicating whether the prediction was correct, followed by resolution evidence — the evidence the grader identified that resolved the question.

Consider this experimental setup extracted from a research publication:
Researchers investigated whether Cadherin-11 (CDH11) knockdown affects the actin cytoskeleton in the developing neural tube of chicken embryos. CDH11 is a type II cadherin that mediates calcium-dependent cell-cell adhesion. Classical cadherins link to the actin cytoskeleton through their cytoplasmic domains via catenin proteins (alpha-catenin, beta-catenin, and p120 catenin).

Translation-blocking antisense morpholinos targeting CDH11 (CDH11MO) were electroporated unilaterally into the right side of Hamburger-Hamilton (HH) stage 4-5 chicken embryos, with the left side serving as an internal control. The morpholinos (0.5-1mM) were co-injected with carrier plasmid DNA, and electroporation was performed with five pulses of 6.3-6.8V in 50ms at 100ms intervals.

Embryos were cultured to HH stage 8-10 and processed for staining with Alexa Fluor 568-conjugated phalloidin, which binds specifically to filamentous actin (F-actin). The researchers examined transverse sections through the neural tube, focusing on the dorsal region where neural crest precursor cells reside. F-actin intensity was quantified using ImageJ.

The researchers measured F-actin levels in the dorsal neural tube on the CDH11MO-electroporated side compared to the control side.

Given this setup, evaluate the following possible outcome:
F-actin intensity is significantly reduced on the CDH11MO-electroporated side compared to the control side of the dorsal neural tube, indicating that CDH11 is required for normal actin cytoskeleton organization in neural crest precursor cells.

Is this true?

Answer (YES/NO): NO